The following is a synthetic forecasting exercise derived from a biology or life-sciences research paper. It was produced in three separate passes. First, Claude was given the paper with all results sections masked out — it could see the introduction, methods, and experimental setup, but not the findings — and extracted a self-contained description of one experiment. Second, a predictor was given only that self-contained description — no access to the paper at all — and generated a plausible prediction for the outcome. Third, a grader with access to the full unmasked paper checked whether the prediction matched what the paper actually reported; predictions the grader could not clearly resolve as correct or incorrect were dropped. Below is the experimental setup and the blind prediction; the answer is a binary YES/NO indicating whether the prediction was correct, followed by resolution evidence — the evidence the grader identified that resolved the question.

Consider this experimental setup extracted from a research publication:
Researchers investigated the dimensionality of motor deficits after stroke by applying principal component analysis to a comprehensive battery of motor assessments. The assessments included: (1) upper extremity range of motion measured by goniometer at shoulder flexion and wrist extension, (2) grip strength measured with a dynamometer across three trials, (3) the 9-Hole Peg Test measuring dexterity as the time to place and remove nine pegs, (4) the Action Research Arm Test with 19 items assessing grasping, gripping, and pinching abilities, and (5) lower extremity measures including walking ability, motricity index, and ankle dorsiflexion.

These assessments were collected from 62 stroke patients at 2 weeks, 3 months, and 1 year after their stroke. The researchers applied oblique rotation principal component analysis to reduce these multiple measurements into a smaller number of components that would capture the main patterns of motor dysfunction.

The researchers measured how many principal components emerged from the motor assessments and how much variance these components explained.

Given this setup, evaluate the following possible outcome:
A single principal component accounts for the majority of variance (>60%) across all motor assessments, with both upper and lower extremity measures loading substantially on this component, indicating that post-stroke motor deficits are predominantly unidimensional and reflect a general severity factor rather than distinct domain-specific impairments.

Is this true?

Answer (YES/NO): NO